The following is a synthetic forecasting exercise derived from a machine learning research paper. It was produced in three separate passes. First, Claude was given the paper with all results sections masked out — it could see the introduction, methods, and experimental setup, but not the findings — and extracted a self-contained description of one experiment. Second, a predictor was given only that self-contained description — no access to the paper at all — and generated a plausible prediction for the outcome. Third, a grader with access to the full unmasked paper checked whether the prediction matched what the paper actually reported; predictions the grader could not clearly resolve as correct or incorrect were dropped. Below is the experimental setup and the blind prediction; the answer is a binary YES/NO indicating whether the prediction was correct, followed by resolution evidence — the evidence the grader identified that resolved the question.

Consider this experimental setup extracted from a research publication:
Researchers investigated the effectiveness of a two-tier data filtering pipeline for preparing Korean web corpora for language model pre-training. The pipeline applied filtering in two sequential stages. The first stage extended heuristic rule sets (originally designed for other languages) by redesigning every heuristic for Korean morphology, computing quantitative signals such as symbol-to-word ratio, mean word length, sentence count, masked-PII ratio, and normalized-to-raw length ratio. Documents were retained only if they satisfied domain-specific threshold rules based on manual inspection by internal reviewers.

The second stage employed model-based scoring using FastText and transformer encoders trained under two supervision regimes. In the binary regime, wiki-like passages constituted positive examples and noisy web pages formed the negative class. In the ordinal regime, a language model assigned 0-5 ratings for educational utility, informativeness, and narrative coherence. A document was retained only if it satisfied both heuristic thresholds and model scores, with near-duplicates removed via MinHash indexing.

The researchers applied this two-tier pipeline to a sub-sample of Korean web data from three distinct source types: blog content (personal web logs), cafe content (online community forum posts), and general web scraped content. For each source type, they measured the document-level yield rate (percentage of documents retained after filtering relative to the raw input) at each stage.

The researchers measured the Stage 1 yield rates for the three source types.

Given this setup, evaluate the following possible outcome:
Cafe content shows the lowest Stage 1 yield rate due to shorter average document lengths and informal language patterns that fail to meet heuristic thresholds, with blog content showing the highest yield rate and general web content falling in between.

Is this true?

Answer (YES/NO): NO